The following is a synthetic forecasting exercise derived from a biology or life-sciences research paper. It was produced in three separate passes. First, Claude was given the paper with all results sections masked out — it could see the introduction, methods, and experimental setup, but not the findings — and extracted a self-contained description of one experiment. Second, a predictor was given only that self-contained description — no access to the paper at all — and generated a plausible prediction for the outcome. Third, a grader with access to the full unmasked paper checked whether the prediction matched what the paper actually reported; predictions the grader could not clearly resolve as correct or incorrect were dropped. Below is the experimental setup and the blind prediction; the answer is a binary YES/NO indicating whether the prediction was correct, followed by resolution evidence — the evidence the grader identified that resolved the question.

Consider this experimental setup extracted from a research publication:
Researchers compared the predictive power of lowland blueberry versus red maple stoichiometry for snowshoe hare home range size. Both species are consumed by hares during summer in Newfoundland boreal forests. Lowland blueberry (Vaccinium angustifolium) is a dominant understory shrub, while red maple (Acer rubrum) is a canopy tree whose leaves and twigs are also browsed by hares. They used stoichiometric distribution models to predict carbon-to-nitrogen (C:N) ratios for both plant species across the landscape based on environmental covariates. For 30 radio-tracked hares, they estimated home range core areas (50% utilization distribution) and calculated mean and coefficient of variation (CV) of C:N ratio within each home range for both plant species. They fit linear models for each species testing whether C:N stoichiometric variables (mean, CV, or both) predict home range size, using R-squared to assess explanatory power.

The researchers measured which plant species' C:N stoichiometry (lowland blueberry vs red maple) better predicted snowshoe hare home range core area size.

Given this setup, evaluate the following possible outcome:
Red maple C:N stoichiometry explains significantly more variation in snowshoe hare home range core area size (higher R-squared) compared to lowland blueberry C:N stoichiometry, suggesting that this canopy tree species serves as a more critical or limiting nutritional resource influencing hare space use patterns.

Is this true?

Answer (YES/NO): NO